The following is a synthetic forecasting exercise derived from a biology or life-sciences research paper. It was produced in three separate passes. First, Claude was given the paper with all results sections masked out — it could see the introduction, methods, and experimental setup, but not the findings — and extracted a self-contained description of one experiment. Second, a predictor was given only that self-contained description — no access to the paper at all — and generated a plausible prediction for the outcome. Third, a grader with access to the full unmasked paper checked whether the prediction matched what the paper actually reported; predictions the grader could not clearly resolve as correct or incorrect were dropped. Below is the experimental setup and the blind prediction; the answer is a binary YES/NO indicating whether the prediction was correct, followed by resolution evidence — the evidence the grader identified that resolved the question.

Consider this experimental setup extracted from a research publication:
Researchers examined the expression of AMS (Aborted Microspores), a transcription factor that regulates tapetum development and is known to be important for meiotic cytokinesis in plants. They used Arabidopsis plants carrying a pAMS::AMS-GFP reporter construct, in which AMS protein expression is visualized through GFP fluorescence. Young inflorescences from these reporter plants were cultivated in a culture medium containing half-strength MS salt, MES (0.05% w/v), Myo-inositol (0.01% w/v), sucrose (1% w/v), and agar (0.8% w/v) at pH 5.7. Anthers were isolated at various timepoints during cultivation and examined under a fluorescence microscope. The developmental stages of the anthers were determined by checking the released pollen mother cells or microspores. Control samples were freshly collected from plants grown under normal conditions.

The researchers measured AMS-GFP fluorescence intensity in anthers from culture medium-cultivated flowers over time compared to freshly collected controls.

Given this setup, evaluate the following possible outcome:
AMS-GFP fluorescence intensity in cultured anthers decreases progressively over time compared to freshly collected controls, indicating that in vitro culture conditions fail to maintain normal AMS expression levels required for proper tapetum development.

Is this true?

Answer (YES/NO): YES